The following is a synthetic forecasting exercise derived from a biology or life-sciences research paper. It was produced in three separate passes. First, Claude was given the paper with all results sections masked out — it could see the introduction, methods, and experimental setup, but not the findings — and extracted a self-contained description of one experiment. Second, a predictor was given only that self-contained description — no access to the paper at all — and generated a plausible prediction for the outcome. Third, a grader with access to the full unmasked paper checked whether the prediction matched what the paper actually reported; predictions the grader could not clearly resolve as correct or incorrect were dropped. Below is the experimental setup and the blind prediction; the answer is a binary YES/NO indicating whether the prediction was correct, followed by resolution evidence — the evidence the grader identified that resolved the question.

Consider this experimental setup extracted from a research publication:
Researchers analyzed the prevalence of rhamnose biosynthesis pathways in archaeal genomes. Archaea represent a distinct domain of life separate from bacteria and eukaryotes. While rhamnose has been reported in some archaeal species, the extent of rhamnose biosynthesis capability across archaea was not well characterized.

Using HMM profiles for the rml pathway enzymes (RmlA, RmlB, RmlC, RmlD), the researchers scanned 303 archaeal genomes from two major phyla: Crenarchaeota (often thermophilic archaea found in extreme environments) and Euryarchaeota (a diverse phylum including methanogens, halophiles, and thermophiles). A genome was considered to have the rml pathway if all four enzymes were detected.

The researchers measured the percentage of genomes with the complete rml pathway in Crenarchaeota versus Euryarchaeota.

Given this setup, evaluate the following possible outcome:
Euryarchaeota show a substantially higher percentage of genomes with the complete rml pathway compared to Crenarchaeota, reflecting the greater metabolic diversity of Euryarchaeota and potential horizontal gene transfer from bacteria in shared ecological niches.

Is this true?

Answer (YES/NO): NO